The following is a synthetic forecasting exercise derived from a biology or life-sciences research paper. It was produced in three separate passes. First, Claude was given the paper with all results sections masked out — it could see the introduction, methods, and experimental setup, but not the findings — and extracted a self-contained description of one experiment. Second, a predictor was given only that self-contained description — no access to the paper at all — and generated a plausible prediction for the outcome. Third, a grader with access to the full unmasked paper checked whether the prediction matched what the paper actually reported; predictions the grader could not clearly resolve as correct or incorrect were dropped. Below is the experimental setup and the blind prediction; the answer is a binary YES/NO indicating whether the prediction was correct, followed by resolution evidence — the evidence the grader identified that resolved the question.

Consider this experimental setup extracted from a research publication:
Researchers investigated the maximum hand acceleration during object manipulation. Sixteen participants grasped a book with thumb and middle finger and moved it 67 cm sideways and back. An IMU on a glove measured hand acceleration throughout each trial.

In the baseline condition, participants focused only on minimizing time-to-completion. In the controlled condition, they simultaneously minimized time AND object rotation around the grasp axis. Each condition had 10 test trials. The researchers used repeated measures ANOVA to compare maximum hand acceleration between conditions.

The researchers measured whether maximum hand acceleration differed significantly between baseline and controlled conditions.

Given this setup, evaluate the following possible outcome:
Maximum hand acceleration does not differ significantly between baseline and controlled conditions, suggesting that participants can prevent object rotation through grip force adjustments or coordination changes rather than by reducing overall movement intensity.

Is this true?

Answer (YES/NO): NO